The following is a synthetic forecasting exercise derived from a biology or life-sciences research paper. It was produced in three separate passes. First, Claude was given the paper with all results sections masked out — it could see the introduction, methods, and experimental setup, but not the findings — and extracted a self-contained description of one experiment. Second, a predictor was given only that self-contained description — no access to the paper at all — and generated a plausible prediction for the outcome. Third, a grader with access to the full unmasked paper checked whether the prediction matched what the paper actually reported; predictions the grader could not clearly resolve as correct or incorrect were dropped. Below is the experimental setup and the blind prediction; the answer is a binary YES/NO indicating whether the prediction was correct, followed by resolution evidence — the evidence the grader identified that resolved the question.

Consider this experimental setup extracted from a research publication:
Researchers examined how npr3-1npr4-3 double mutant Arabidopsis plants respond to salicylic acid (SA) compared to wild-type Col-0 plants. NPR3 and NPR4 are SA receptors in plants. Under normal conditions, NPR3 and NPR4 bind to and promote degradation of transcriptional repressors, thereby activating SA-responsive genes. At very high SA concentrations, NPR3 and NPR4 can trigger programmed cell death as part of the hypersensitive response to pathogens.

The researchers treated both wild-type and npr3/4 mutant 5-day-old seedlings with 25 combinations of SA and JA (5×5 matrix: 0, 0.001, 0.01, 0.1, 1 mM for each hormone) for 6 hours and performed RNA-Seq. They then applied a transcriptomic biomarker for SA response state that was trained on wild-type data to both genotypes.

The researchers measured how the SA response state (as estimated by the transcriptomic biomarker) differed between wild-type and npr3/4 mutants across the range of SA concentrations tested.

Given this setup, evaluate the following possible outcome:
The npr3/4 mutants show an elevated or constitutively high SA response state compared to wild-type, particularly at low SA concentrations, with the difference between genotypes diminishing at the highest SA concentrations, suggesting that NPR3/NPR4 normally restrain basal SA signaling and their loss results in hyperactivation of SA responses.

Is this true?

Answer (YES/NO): YES